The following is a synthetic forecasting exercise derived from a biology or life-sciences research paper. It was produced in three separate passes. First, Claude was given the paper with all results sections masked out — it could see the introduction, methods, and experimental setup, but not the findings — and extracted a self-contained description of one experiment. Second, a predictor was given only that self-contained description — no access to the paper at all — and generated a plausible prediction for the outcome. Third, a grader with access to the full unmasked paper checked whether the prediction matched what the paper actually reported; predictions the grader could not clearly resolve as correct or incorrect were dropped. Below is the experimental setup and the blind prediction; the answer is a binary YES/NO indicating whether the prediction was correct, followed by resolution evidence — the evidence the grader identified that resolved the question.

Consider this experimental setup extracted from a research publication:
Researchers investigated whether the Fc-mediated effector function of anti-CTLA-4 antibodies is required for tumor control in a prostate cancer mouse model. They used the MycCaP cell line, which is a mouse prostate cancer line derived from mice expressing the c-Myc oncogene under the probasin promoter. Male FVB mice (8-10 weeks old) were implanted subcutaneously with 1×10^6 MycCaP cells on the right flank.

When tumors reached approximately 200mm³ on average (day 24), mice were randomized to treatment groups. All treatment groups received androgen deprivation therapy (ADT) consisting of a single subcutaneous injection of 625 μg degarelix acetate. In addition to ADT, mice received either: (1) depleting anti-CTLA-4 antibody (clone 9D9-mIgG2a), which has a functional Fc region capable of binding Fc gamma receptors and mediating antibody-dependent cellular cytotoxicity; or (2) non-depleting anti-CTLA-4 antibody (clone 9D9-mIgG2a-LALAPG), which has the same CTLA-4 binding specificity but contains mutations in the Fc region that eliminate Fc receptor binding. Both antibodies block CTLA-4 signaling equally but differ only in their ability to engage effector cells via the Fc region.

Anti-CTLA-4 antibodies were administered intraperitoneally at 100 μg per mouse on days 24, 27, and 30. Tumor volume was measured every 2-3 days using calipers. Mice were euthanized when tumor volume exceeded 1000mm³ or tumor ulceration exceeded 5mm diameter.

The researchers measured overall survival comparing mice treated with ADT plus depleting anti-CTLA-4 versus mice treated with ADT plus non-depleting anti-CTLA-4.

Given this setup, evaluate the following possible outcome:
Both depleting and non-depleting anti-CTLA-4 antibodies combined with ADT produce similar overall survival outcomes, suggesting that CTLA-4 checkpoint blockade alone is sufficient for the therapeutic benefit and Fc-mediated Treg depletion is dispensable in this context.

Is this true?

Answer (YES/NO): NO